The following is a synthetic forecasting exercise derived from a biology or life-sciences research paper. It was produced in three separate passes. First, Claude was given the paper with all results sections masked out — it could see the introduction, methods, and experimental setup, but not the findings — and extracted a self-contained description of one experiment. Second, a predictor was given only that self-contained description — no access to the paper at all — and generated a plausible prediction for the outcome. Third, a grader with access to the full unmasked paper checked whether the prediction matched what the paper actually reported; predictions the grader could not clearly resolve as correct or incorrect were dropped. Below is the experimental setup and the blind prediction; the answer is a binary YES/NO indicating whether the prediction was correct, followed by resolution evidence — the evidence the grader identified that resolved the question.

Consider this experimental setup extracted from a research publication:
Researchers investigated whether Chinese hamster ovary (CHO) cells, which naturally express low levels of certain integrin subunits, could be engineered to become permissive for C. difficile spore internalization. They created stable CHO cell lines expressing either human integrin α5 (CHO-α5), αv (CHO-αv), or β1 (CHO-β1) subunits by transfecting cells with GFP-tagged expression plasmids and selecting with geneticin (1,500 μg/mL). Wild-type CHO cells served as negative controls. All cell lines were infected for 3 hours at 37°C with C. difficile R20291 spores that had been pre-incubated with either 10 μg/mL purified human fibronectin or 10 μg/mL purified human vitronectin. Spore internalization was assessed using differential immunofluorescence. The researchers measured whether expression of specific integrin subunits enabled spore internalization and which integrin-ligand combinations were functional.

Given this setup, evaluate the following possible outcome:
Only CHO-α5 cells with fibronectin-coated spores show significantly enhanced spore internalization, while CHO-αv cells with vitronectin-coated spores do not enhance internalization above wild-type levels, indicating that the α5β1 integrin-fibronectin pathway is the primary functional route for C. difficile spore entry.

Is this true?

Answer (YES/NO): NO